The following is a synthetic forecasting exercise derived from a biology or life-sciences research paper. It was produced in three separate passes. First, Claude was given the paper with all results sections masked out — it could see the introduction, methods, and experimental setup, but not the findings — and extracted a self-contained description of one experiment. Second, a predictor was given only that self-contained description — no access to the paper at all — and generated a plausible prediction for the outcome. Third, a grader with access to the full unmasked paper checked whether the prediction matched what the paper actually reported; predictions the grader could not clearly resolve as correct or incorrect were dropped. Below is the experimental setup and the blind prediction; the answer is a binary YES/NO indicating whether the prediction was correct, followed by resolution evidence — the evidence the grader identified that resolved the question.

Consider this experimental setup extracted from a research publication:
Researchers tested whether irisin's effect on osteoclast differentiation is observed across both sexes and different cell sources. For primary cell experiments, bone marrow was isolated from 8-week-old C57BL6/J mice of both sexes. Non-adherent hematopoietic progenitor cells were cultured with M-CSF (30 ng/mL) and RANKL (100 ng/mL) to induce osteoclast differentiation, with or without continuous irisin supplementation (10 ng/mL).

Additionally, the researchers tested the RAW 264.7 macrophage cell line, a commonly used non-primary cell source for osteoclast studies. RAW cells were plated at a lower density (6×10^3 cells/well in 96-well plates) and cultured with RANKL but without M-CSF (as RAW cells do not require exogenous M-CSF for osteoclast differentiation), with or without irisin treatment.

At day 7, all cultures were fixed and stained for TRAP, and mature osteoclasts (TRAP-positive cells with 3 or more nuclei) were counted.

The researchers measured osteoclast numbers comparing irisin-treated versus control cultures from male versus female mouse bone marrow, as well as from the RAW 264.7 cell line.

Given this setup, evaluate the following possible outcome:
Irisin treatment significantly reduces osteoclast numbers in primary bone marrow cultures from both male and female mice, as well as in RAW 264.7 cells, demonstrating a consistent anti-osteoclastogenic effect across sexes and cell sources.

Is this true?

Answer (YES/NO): NO